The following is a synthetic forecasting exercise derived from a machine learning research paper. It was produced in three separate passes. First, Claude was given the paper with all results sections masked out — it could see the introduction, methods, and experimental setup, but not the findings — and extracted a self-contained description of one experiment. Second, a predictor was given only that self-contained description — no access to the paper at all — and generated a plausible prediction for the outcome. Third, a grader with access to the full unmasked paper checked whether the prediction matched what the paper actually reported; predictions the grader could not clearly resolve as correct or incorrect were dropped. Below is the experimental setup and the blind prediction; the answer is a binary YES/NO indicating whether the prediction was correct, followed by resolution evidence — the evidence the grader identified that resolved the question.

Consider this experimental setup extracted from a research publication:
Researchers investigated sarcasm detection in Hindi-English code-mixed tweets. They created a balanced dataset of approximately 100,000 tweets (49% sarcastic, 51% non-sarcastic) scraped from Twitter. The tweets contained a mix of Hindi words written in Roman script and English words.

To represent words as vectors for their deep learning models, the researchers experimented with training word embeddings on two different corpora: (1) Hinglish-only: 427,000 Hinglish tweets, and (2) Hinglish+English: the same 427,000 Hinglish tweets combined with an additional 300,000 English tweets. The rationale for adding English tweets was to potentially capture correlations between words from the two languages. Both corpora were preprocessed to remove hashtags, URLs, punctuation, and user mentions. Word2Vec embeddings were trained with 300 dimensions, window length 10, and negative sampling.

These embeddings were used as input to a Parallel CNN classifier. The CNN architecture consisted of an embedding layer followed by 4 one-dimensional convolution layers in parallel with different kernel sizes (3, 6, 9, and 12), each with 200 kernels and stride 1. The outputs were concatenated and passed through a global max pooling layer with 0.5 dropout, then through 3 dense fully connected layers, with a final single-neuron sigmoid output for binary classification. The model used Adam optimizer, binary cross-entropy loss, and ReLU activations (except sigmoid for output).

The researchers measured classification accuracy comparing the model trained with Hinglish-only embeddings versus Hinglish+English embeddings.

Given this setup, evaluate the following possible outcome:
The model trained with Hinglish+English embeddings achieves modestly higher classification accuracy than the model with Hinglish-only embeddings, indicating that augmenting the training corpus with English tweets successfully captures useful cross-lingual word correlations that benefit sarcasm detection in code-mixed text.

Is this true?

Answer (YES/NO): YES